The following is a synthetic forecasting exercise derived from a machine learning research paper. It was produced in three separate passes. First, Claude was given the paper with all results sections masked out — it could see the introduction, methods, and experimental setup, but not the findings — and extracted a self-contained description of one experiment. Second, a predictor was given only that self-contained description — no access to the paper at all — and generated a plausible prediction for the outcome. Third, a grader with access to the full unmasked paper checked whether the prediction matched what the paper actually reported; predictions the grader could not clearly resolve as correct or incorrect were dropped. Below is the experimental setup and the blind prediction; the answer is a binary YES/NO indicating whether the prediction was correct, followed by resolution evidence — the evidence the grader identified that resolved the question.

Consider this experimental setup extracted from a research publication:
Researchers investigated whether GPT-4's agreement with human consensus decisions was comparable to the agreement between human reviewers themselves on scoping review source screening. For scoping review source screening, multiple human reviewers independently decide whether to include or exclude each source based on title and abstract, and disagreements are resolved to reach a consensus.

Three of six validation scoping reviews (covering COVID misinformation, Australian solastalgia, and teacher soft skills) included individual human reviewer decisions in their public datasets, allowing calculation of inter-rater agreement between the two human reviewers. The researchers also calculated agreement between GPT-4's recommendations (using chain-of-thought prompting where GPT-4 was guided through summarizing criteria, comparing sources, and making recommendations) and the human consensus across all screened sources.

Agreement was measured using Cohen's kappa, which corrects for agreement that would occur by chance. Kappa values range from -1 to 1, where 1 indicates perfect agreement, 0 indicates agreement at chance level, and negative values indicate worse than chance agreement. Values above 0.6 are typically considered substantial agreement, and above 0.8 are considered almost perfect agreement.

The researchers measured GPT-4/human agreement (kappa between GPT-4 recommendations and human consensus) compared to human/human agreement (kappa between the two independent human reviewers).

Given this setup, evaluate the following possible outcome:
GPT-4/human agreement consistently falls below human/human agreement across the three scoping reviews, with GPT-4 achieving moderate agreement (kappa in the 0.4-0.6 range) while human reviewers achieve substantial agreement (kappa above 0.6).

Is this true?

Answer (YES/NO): YES